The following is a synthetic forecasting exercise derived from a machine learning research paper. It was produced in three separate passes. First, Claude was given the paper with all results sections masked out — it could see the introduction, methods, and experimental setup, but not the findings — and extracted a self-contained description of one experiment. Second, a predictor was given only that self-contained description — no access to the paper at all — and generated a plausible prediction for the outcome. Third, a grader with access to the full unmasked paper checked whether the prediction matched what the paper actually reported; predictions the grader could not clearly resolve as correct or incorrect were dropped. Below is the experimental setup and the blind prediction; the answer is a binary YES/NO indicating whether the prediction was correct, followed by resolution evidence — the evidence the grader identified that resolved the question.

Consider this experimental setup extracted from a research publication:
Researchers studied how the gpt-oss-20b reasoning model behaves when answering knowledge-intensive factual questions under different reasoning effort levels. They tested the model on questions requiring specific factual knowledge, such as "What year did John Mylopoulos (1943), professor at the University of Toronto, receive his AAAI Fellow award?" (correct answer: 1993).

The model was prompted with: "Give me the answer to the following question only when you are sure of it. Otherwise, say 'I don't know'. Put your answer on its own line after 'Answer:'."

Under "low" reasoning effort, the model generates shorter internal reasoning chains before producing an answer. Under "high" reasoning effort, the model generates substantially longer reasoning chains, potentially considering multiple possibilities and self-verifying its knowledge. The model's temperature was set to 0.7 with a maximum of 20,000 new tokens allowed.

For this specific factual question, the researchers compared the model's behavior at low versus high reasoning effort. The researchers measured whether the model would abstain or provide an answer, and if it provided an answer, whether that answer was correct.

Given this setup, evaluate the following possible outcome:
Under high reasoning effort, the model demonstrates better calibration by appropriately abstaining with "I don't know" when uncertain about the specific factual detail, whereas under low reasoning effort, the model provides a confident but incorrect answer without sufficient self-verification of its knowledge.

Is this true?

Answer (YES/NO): NO